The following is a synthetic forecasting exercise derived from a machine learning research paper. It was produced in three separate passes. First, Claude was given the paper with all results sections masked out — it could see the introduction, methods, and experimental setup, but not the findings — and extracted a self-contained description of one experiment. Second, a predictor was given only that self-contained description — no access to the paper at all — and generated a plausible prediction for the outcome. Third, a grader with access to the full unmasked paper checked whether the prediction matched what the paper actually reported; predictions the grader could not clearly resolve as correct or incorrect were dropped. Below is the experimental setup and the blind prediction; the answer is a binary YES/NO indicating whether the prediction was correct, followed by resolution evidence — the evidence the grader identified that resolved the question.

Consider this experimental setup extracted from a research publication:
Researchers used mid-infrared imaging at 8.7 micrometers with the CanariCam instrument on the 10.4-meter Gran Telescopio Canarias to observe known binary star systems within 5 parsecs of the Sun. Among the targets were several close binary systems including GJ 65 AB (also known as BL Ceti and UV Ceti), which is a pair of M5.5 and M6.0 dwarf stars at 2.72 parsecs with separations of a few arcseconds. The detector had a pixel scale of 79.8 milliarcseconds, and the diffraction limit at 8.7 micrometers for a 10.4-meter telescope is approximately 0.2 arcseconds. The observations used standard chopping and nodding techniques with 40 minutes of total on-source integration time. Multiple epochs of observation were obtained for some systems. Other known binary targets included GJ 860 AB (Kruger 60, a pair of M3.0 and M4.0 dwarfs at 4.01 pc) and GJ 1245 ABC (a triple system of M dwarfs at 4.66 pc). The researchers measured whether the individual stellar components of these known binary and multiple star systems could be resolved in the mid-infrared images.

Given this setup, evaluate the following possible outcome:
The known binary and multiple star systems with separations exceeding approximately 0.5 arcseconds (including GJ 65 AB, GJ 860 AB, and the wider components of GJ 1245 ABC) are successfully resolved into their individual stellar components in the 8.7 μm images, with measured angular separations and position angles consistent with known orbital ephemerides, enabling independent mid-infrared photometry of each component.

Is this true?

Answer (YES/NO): NO